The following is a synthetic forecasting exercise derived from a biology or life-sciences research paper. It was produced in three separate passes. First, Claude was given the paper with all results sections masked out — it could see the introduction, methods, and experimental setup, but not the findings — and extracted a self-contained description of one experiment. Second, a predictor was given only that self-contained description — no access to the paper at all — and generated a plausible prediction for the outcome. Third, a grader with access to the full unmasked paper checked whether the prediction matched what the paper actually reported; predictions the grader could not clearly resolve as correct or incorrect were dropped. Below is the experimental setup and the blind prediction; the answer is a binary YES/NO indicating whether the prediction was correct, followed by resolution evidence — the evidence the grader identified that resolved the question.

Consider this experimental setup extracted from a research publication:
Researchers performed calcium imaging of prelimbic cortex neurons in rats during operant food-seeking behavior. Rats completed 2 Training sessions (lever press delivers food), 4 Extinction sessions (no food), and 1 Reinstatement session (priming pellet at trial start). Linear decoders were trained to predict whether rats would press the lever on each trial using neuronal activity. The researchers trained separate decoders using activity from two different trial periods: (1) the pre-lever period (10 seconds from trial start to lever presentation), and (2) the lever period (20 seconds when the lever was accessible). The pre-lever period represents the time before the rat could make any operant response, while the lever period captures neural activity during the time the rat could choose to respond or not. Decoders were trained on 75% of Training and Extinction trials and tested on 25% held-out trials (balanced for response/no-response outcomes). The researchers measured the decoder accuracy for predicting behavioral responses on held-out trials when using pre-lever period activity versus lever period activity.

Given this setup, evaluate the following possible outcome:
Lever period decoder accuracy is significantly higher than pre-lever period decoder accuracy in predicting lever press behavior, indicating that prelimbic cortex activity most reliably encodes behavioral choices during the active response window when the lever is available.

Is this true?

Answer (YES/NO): YES